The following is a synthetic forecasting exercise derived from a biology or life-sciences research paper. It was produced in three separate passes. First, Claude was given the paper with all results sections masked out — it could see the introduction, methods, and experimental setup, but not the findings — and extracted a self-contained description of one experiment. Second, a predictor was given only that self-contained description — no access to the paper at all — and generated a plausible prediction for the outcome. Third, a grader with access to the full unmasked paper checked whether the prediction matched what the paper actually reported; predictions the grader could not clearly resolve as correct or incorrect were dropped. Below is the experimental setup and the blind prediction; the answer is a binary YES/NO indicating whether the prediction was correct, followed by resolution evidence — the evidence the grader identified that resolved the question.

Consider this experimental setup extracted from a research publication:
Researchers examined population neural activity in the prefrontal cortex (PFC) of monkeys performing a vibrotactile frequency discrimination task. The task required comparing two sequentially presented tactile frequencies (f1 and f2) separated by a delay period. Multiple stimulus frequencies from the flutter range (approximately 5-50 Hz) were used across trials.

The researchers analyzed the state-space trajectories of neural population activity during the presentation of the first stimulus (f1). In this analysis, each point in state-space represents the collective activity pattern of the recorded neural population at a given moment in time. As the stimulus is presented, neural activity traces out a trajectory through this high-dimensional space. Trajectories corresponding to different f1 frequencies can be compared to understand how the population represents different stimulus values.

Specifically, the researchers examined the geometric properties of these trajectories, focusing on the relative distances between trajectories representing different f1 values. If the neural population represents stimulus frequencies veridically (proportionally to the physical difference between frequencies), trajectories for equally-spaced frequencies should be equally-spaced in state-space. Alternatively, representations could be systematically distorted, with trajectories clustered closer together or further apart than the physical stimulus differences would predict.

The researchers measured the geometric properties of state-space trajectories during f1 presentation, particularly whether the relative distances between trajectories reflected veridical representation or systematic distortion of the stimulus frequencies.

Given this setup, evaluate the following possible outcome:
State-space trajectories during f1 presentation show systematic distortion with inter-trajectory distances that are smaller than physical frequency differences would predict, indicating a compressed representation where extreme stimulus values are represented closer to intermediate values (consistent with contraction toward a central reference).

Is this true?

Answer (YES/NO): YES